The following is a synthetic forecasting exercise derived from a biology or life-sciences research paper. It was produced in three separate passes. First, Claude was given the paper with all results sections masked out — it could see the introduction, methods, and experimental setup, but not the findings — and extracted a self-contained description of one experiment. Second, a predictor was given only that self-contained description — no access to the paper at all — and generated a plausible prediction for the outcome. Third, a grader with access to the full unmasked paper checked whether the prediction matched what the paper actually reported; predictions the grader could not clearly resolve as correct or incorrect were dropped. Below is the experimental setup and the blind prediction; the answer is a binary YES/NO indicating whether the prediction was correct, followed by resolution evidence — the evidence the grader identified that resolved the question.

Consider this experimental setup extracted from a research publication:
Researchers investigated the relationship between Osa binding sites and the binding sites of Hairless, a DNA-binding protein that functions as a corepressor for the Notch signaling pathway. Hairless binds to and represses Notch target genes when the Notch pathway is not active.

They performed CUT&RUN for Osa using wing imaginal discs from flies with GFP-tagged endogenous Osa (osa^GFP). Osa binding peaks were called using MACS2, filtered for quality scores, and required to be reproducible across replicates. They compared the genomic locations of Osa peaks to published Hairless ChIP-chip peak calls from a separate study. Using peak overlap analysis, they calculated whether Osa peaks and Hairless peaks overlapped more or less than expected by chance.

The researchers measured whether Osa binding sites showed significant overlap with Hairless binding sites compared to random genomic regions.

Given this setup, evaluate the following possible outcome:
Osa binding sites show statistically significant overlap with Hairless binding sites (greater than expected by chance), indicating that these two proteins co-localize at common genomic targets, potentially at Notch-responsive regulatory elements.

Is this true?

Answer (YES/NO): YES